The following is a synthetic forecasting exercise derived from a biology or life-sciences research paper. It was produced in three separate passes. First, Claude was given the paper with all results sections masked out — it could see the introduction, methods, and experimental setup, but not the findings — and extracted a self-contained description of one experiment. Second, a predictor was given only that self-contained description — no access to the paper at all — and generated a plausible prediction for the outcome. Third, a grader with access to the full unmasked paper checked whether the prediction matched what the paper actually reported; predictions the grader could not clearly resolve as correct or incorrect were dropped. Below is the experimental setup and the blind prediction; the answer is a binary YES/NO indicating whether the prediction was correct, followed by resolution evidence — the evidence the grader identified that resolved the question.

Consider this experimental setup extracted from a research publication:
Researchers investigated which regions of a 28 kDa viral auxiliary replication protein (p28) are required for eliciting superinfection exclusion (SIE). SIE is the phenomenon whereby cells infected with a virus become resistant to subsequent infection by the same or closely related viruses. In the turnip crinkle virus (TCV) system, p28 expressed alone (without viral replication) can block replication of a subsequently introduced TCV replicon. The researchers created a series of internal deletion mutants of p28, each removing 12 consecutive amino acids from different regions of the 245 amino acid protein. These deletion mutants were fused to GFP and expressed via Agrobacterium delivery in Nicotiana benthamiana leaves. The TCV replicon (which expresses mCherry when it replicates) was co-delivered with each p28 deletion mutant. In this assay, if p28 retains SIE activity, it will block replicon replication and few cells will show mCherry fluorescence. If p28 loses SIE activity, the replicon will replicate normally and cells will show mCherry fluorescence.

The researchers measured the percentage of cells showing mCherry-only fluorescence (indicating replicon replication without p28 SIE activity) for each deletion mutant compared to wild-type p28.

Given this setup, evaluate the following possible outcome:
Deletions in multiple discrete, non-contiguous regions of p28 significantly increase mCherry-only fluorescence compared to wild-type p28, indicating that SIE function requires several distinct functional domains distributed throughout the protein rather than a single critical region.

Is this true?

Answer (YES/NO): YES